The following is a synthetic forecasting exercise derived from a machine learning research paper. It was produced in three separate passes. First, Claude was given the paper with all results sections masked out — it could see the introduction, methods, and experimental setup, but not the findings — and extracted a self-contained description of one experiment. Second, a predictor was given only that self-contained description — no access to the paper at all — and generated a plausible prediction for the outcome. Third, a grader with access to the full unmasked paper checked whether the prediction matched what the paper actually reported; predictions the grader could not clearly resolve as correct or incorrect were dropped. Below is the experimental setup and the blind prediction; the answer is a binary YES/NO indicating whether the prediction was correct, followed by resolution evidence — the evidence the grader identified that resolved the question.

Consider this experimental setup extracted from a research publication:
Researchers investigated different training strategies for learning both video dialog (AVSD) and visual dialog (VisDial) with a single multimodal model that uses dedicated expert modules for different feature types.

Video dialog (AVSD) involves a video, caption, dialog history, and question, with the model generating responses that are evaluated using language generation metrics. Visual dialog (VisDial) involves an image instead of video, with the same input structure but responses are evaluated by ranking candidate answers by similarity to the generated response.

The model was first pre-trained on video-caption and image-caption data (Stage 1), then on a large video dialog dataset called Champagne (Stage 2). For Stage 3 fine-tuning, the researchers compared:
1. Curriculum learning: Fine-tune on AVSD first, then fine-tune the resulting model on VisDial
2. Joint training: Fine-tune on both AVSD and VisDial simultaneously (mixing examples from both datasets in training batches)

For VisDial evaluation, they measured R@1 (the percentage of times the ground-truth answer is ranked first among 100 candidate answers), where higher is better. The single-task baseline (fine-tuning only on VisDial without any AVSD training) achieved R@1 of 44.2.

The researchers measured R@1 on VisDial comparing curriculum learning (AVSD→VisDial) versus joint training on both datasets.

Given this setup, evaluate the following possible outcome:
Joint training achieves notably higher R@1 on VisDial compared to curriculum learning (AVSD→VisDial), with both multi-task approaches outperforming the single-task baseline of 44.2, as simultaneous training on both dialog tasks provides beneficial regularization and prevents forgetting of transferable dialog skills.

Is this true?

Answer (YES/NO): NO